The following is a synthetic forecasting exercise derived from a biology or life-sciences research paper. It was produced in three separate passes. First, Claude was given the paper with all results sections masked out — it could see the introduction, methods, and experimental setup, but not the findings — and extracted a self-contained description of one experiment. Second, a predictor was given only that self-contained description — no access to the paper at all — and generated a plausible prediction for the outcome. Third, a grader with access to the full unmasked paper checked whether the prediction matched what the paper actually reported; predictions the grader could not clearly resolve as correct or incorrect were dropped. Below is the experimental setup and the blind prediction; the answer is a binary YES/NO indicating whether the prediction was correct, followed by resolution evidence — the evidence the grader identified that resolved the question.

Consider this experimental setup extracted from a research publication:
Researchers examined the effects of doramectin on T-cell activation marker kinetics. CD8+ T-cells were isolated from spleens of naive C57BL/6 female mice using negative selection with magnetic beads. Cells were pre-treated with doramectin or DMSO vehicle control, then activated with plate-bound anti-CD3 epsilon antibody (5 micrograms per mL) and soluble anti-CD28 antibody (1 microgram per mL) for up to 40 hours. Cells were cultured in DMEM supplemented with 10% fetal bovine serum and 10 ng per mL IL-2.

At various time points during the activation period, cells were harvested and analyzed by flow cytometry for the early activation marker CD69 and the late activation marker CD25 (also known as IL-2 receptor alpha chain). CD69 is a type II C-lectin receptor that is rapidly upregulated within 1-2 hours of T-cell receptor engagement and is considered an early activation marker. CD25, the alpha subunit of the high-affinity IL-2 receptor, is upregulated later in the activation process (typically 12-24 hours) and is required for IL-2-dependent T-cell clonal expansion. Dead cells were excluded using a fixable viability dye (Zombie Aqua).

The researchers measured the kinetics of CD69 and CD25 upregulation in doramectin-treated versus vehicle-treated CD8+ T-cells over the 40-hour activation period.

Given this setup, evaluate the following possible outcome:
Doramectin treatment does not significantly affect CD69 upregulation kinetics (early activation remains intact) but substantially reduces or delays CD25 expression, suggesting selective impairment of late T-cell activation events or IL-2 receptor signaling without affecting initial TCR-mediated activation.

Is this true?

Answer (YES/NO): NO